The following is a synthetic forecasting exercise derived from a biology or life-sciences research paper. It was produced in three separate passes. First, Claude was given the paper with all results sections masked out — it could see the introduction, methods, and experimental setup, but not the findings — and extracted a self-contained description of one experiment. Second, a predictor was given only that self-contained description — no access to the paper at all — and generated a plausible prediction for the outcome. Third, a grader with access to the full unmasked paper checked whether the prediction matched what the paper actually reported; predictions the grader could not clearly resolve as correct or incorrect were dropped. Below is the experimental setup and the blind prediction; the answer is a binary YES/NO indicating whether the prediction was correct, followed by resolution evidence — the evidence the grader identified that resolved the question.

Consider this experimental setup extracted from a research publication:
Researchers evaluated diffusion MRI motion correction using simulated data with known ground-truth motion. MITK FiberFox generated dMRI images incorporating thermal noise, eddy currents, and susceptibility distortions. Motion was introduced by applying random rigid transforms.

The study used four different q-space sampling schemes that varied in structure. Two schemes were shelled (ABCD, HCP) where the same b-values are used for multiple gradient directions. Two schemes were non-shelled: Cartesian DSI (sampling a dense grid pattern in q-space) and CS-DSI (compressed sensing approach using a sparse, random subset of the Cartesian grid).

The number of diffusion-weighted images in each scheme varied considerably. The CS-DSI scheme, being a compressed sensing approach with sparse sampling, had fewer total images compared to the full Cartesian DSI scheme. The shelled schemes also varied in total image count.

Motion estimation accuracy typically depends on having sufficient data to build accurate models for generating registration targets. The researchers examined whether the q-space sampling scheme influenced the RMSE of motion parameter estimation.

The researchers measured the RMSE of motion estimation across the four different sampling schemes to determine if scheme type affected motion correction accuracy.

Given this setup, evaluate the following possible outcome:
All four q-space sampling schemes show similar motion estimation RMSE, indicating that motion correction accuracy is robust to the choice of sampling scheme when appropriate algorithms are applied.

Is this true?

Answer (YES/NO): NO